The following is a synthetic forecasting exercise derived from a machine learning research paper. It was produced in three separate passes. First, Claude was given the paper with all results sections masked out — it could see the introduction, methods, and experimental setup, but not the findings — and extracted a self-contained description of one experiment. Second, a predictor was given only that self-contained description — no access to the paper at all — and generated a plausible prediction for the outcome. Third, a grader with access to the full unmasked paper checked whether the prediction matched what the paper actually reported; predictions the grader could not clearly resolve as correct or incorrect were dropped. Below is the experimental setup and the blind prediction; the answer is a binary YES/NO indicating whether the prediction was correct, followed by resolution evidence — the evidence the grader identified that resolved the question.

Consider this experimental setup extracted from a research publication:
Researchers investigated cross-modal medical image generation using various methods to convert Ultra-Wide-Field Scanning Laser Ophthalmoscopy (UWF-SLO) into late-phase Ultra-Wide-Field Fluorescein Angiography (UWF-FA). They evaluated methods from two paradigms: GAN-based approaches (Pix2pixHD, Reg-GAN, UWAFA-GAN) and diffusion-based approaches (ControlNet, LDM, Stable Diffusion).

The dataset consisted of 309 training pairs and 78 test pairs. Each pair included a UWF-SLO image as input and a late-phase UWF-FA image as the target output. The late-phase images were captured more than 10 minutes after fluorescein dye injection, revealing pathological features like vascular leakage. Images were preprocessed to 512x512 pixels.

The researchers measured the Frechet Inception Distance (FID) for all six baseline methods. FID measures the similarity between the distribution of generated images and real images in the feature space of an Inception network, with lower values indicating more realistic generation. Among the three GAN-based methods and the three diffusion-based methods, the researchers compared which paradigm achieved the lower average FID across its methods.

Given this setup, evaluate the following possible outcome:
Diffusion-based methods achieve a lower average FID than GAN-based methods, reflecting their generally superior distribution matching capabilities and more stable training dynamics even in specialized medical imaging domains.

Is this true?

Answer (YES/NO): NO